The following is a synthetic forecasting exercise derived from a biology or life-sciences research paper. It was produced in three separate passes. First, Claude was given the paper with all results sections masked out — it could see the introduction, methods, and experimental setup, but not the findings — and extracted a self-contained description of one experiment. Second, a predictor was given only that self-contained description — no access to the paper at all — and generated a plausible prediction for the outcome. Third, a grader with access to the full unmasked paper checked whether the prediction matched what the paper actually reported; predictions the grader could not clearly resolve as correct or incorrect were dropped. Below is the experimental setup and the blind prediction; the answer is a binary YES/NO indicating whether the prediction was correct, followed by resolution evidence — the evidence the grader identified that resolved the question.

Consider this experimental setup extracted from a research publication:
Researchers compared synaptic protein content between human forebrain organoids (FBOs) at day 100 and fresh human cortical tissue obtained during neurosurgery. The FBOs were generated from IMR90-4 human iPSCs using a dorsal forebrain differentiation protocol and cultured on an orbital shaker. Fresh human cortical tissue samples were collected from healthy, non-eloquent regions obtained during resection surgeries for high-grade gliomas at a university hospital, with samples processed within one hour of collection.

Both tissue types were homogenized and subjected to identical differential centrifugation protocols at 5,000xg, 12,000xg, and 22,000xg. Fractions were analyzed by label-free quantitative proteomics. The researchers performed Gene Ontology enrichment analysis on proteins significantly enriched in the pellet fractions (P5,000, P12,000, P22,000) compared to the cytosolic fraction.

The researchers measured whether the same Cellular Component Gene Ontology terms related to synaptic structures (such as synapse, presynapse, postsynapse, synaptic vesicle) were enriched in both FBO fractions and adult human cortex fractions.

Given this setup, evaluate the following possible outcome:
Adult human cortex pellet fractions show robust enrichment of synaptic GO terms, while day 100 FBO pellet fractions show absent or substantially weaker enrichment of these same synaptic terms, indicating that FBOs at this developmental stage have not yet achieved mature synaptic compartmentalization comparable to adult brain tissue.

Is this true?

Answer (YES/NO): NO